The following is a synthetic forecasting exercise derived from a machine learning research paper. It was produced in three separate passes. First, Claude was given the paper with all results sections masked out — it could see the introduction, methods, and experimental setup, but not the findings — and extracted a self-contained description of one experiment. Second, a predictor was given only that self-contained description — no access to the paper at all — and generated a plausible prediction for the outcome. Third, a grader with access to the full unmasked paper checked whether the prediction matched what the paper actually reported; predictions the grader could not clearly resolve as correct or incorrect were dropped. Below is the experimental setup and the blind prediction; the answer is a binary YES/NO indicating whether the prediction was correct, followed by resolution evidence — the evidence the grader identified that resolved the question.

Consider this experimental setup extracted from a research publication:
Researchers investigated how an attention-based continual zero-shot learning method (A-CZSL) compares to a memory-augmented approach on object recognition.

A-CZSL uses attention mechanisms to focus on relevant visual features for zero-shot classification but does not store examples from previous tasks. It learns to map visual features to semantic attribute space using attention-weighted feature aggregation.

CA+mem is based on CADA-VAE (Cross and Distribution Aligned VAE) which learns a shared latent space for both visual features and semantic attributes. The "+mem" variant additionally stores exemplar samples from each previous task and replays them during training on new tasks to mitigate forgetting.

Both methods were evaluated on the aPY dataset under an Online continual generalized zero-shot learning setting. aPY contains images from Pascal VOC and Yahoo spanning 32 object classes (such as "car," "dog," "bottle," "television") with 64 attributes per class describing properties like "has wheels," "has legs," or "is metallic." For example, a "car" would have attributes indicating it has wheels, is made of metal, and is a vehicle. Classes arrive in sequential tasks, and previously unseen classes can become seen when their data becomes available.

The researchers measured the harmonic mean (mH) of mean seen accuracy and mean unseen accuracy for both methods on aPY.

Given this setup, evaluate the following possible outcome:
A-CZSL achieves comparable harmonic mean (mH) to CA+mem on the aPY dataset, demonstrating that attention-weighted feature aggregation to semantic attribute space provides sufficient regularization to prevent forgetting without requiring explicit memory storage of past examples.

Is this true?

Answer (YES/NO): NO